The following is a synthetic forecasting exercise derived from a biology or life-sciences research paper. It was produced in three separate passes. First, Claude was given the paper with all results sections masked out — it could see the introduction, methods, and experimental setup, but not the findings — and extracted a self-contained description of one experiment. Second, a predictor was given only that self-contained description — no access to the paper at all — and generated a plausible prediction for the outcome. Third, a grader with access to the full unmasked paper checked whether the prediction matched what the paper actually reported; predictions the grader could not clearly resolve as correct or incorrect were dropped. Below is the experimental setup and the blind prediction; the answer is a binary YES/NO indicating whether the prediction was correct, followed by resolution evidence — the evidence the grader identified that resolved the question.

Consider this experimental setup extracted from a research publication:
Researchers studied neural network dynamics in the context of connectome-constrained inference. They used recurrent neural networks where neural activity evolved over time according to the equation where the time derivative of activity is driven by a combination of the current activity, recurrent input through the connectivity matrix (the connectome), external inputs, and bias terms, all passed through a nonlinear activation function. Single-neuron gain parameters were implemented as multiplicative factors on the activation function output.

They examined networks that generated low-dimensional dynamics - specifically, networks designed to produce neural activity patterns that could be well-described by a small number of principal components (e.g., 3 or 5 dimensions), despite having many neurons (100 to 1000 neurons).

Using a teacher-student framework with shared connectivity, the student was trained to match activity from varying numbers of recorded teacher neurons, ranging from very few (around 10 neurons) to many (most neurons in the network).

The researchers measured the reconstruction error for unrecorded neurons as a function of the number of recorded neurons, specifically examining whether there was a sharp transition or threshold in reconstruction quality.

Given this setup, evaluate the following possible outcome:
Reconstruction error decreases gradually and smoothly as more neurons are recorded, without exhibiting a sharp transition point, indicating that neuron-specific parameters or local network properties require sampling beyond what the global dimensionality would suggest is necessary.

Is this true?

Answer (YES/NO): NO